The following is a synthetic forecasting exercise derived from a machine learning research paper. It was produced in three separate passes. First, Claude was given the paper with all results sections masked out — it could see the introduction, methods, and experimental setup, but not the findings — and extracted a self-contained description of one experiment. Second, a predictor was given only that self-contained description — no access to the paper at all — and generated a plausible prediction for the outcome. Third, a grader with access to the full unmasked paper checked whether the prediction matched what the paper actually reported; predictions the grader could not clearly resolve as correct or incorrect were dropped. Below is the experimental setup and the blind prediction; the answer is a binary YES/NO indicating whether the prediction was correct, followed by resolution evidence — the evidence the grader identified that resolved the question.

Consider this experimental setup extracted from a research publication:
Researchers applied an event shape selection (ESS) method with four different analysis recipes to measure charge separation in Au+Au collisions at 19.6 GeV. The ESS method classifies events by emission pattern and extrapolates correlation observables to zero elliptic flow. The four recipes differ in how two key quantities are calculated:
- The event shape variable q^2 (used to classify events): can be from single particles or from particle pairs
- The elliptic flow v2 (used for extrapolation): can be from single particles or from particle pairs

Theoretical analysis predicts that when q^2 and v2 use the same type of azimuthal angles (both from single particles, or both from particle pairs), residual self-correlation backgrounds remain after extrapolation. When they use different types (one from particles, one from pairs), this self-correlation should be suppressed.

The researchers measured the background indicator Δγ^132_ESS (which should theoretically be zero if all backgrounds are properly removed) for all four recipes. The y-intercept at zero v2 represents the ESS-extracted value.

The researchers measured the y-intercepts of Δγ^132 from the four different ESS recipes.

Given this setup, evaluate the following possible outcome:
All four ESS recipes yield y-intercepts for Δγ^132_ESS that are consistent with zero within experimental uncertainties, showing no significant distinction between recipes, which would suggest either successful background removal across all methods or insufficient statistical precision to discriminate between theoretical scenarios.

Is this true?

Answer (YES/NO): NO